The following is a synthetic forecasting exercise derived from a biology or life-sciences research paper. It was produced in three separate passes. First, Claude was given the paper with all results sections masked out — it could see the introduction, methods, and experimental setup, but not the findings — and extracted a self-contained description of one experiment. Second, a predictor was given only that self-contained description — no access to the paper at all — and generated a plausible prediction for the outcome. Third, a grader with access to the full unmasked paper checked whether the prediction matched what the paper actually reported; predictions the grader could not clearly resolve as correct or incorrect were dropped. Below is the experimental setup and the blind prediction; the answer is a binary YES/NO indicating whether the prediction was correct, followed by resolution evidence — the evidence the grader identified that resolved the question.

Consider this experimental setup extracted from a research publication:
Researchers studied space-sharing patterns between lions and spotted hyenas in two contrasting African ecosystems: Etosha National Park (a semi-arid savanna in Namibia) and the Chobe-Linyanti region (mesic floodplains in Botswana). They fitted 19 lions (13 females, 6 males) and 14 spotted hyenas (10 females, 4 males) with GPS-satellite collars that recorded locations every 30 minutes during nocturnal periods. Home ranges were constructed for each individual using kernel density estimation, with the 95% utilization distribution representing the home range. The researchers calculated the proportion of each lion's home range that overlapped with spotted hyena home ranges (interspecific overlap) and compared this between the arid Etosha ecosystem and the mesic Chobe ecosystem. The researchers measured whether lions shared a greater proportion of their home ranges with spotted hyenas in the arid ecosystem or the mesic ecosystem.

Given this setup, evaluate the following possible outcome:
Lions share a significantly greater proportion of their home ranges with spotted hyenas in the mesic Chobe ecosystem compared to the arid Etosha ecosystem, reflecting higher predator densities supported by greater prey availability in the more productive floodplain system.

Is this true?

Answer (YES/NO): NO